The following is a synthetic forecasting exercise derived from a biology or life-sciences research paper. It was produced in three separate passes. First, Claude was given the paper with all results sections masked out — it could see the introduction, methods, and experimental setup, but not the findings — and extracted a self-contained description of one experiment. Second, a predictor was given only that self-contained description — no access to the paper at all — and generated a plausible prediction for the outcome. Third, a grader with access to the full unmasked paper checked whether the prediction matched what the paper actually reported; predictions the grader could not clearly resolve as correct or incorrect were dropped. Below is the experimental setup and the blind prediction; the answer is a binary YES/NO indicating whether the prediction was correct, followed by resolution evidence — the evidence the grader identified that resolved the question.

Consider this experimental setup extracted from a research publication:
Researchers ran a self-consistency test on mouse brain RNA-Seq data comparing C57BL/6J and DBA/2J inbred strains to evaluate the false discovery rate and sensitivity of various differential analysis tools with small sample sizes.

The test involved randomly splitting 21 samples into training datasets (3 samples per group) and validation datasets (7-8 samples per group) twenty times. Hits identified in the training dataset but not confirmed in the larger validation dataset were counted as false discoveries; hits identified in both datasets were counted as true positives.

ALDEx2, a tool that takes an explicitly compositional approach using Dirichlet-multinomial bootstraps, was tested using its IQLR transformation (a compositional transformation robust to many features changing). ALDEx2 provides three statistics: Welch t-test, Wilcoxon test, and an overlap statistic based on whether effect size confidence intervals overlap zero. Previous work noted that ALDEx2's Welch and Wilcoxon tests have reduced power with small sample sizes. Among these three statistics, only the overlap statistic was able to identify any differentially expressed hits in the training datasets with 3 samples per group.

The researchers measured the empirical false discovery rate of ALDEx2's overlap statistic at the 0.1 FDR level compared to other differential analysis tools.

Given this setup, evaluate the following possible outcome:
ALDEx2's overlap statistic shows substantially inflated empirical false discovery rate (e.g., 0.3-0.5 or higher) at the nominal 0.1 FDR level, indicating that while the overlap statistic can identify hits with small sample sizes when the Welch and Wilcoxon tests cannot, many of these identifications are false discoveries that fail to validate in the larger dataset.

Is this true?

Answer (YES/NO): YES